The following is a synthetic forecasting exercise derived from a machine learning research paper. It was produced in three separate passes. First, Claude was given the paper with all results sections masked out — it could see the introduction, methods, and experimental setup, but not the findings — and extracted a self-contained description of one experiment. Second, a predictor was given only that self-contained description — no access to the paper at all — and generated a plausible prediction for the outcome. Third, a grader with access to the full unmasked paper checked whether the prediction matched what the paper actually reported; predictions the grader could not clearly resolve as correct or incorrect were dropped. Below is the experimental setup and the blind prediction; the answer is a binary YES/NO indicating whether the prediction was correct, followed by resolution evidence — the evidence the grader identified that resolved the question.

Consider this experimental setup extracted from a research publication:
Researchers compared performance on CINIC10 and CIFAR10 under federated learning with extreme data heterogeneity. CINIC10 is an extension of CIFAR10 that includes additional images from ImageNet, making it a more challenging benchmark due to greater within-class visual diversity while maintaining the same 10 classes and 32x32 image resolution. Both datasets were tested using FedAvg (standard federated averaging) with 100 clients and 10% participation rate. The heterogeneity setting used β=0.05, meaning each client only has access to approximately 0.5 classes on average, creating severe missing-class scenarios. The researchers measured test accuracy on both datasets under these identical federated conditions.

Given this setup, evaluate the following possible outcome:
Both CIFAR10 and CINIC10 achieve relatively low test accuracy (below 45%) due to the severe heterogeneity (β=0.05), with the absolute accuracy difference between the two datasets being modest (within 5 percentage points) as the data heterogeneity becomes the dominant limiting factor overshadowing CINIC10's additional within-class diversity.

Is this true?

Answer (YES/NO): YES